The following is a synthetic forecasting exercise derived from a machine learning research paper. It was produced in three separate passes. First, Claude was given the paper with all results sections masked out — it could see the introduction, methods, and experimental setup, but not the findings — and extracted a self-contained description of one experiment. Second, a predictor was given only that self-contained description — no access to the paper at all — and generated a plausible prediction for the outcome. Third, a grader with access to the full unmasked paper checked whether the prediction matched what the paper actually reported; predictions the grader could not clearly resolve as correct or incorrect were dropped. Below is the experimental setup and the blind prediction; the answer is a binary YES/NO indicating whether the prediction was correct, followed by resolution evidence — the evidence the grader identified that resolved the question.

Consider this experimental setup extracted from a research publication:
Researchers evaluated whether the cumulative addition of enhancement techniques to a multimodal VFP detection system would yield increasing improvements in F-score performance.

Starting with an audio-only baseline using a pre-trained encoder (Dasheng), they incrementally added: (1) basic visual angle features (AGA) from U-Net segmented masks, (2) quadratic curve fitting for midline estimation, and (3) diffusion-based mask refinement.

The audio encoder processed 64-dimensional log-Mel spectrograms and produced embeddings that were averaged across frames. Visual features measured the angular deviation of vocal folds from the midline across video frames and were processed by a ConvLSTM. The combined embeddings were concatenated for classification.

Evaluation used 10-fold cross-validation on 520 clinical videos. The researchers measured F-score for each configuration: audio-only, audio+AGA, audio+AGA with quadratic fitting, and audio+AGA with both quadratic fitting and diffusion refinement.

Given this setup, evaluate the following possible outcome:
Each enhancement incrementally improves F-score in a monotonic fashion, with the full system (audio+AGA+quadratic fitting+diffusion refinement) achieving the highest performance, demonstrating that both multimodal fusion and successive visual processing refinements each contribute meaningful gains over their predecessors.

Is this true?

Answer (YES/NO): NO